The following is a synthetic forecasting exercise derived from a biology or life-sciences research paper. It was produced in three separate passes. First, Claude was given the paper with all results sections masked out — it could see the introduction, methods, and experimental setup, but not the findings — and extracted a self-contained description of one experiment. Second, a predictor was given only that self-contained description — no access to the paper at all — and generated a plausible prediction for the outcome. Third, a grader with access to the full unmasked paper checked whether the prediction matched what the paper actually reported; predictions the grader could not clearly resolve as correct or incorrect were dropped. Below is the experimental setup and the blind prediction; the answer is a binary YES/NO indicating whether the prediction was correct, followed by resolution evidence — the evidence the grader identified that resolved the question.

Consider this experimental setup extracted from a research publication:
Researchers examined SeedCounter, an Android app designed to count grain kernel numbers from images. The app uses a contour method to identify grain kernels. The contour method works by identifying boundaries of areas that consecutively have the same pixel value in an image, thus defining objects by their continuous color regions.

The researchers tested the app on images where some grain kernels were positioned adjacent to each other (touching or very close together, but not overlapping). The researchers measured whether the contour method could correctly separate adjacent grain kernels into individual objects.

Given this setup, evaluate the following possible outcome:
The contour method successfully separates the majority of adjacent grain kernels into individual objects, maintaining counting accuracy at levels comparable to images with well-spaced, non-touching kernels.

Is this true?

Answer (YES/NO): NO